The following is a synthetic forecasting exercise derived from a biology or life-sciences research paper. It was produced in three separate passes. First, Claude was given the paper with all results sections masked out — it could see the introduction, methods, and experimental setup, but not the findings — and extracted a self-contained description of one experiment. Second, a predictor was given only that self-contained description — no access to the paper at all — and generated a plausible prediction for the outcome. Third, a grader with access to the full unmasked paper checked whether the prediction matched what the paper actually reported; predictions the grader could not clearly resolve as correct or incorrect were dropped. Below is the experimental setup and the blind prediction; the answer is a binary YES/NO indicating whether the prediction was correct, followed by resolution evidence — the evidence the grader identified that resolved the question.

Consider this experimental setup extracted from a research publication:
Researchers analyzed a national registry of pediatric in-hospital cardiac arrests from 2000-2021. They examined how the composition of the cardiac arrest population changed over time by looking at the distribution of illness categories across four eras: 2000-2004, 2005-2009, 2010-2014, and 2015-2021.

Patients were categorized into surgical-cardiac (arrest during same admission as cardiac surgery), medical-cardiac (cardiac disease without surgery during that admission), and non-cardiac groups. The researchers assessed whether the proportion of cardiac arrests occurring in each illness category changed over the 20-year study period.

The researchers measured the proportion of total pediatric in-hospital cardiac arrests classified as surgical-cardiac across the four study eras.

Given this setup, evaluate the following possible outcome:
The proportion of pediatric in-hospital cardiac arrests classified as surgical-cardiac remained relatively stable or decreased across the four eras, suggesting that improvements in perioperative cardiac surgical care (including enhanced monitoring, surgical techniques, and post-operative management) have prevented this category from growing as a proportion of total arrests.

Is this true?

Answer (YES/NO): YES